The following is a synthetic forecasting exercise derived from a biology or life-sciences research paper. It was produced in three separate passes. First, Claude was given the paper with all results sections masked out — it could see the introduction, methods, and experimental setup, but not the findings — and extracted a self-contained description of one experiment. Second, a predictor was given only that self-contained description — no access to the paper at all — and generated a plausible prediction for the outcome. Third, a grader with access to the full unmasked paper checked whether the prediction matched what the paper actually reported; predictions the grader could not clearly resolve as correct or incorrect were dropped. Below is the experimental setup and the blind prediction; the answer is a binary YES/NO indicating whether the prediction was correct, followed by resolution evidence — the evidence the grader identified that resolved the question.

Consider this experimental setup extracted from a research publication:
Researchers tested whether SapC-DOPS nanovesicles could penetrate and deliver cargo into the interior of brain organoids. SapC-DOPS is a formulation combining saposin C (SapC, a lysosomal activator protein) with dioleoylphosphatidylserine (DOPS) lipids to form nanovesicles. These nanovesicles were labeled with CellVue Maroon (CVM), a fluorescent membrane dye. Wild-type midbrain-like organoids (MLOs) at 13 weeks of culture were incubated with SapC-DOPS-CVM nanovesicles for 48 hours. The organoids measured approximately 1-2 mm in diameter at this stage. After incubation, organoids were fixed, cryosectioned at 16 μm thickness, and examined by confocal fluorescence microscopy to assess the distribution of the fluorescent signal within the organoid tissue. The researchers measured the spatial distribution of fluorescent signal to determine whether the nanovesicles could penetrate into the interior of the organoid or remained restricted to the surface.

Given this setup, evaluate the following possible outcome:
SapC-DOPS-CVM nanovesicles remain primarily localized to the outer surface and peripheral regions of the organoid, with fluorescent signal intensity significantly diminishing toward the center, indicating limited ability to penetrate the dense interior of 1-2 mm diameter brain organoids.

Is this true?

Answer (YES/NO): NO